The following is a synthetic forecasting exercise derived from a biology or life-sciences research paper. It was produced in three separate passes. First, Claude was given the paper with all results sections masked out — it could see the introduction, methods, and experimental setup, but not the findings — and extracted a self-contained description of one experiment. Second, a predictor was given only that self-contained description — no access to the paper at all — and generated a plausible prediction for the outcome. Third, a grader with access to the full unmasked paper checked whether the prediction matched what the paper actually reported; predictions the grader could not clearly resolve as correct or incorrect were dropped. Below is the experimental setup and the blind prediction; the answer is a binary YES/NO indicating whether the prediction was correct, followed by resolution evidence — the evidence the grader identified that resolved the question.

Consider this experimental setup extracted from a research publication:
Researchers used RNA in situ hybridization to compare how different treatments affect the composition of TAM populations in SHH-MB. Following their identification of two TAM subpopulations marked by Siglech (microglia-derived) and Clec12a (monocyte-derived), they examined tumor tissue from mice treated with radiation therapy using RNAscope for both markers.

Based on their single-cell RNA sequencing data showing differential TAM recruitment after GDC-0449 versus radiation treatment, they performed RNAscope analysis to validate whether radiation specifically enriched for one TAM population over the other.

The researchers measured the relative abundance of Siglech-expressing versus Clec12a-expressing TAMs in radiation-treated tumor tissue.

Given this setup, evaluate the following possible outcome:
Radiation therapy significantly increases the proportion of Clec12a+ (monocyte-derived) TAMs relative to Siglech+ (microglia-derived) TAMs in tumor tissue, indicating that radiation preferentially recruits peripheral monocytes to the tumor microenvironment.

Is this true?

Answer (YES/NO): YES